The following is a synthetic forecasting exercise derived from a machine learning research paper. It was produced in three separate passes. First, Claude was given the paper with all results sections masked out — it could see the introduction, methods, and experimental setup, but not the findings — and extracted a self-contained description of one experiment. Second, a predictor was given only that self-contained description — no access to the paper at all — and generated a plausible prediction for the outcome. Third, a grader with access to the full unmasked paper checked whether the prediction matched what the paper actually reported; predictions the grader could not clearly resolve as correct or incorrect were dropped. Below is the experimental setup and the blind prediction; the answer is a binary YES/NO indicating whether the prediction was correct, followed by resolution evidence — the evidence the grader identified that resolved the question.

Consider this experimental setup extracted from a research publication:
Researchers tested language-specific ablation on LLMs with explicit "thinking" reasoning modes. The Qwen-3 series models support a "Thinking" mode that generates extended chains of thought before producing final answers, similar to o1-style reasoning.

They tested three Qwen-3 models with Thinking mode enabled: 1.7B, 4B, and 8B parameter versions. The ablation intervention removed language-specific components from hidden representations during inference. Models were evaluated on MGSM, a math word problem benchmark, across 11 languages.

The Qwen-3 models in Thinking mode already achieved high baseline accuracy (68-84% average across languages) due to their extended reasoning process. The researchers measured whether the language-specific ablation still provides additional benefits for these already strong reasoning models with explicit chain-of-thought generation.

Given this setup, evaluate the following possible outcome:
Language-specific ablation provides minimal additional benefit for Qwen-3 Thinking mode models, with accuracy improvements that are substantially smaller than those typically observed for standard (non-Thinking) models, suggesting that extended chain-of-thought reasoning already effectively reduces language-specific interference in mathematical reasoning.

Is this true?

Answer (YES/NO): NO